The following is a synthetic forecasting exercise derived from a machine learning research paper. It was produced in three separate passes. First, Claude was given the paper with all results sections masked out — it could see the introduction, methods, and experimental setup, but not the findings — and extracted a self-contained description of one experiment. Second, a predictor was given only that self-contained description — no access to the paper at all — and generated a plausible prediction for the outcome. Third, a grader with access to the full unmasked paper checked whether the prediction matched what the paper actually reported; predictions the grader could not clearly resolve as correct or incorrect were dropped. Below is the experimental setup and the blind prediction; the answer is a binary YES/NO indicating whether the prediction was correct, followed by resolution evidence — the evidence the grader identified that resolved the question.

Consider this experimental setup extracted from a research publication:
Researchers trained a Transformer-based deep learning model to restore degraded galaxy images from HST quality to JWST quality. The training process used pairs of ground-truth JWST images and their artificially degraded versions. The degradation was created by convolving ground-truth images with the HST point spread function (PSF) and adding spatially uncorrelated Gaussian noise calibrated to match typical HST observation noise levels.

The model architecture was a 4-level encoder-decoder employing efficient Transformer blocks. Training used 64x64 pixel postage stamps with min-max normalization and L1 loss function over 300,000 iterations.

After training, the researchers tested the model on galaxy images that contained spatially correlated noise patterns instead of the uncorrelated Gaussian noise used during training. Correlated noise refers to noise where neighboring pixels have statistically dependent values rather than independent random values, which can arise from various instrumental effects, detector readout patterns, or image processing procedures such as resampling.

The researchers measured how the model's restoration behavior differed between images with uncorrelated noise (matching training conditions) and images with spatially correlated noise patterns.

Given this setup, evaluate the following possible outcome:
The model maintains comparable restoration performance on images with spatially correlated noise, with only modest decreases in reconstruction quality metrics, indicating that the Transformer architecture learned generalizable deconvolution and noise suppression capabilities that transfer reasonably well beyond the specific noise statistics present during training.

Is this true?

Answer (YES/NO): NO